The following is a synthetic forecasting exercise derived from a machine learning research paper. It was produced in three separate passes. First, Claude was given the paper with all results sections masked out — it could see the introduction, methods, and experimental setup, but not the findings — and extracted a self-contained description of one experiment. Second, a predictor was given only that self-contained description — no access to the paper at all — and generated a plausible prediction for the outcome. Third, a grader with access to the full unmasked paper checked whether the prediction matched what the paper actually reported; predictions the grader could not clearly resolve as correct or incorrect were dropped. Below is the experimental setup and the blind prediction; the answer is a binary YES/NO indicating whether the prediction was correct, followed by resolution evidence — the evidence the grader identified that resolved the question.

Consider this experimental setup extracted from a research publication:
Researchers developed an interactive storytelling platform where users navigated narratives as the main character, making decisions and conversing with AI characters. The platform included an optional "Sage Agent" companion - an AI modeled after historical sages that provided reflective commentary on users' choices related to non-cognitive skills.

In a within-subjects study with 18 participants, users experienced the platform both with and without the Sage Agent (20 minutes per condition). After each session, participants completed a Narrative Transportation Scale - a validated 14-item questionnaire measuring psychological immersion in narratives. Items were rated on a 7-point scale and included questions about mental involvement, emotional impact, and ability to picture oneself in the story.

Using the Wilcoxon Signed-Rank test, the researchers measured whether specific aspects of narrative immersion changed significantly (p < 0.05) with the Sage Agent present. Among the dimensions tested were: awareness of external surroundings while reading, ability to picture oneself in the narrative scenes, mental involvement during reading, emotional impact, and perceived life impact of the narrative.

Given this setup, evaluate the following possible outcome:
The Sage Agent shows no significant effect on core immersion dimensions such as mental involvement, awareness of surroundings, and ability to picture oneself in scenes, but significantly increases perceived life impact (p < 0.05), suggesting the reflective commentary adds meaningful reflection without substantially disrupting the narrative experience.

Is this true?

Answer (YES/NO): NO